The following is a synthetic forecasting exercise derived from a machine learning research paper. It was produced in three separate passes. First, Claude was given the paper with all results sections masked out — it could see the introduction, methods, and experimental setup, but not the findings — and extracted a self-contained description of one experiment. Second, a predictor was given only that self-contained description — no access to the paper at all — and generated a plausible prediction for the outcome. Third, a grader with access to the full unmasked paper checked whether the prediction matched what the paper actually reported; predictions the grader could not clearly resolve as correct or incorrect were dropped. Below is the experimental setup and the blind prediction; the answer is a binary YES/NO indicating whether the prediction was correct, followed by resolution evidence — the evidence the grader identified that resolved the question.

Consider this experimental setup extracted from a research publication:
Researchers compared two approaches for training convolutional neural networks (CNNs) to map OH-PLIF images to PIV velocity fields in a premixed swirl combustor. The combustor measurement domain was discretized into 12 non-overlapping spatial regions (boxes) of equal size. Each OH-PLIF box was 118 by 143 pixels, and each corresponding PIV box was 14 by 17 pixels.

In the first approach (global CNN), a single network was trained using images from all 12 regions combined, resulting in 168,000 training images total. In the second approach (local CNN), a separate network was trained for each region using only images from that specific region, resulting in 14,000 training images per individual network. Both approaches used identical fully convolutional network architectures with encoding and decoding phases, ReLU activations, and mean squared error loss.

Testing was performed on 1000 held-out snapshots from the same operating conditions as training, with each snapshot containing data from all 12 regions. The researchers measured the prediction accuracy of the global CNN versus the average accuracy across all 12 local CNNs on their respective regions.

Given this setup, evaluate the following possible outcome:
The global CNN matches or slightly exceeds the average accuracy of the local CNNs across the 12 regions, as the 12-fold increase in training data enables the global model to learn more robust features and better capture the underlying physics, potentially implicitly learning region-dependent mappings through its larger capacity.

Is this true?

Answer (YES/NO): NO